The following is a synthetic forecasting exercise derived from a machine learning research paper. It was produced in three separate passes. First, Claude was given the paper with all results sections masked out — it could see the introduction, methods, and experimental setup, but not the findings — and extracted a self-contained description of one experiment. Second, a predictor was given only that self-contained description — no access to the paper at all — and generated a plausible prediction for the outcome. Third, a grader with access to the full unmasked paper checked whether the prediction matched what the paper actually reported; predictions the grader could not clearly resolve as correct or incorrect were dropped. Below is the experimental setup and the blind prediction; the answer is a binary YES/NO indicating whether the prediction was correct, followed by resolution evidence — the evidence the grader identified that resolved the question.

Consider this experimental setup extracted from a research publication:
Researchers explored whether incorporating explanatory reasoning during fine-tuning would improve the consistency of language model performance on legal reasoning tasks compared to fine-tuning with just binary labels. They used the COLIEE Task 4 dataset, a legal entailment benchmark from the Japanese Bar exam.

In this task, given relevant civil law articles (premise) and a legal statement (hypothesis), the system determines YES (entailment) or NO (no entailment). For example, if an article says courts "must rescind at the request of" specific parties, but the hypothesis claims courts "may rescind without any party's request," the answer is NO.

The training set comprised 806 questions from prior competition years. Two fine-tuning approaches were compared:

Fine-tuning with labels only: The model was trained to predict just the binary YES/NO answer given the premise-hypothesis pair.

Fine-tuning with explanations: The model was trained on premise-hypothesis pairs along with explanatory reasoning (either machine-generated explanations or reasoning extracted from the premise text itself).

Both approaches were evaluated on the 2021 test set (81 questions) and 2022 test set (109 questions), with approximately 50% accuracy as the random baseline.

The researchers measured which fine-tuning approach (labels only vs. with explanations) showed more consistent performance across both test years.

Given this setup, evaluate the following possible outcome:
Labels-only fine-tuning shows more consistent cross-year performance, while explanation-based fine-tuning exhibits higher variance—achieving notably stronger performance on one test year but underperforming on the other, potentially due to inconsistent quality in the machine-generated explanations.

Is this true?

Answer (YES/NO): NO